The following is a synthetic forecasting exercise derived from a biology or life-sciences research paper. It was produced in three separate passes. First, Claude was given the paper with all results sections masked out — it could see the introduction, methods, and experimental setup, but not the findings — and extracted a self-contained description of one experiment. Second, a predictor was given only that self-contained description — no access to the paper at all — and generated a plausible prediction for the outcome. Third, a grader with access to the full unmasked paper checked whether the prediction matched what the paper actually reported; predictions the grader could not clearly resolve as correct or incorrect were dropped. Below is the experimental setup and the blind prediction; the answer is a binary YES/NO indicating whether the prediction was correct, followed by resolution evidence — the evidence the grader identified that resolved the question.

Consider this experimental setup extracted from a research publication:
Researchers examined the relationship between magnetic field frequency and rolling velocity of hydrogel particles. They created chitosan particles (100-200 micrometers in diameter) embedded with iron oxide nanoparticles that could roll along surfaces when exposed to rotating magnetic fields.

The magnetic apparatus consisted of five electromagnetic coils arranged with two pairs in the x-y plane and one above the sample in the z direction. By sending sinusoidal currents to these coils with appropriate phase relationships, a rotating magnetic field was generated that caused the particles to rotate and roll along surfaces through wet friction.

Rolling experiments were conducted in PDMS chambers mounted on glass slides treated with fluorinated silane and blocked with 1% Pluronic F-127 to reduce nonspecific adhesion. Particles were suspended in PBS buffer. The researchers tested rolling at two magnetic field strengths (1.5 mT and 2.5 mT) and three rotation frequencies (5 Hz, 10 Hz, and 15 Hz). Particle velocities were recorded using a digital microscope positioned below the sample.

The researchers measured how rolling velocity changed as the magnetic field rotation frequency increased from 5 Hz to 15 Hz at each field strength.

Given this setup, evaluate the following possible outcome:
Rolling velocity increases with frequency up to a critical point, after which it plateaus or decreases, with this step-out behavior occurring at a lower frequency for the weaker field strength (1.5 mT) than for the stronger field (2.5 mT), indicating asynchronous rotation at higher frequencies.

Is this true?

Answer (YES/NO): NO